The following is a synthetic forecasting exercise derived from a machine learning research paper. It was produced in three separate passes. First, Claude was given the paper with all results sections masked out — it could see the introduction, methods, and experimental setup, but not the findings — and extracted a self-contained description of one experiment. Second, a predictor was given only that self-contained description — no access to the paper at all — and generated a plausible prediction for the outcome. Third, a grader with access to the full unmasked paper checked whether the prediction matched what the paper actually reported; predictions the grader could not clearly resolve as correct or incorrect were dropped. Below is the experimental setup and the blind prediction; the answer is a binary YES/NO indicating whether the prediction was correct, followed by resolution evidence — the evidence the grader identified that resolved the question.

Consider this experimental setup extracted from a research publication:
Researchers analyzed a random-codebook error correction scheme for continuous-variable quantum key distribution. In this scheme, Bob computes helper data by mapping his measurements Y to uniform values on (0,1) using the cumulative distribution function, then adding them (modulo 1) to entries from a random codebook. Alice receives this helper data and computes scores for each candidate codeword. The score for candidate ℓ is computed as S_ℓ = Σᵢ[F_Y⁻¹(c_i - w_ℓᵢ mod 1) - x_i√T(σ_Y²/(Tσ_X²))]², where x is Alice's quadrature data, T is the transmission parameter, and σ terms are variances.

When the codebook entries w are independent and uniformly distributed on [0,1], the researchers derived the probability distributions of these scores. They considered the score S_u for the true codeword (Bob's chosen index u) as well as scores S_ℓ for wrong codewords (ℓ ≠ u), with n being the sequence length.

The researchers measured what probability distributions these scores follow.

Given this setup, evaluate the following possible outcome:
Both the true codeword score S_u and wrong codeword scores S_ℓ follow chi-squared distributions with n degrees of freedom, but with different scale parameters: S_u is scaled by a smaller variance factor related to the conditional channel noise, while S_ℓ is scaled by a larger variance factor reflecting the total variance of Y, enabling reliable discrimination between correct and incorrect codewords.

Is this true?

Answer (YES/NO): NO